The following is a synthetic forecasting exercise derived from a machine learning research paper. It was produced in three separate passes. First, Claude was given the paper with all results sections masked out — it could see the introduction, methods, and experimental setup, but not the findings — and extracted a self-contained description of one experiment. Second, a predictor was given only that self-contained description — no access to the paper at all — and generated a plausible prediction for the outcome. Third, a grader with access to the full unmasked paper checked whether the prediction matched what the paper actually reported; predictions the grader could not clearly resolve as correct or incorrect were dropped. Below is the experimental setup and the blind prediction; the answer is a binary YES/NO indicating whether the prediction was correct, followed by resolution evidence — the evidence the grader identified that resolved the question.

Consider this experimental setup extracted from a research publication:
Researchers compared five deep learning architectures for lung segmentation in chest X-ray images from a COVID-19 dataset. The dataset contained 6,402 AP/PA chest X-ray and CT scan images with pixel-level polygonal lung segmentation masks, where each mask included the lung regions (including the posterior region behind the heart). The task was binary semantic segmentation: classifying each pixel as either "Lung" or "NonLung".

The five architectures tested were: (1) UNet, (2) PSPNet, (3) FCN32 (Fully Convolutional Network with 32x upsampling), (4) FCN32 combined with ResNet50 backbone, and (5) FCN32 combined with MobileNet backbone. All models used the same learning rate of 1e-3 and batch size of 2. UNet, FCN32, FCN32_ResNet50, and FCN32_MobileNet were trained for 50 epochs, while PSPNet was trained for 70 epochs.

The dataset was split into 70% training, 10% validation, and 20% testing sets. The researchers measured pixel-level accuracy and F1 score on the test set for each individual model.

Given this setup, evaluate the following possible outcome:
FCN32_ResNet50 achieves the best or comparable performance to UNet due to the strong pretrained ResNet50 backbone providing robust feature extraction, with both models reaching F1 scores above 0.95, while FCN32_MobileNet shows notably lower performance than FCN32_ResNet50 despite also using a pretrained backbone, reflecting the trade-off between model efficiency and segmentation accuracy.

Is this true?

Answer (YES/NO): NO